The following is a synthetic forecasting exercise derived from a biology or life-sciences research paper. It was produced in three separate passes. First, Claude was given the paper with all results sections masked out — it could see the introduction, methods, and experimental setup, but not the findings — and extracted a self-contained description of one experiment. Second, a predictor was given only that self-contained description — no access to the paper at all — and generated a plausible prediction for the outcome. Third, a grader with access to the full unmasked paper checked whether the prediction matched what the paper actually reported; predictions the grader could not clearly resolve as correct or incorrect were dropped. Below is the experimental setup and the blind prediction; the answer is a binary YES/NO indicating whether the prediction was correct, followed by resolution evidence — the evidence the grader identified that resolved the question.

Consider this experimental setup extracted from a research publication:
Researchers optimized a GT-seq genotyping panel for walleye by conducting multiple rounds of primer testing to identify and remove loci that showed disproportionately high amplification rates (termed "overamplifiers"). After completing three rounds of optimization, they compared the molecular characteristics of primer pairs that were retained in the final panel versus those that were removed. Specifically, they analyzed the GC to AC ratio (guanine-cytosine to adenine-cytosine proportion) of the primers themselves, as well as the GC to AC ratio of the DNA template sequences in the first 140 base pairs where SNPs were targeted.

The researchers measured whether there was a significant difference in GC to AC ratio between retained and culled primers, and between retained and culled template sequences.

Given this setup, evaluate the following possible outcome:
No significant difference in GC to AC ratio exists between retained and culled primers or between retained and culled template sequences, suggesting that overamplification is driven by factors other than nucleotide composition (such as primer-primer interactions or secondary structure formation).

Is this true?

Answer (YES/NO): NO